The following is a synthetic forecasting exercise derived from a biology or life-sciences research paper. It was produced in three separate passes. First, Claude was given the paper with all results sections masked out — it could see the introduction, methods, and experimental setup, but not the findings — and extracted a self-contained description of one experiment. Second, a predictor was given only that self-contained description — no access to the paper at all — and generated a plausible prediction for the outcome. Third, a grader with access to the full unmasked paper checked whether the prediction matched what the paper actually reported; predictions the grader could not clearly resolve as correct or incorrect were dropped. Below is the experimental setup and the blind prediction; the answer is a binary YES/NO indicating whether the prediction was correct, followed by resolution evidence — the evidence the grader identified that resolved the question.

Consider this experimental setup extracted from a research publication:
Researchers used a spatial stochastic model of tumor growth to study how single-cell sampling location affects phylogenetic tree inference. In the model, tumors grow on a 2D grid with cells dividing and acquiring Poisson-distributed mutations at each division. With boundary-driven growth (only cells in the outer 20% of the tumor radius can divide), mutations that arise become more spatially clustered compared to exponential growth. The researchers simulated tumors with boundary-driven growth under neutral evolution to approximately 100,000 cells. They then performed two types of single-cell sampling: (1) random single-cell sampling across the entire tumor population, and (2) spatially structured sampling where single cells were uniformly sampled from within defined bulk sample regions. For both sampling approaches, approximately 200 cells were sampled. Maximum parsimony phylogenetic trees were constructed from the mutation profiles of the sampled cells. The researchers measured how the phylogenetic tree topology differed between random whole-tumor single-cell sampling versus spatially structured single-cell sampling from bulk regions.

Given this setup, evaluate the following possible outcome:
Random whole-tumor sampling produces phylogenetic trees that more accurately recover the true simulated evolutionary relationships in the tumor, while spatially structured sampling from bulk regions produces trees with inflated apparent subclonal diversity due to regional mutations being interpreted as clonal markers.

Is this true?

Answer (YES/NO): NO